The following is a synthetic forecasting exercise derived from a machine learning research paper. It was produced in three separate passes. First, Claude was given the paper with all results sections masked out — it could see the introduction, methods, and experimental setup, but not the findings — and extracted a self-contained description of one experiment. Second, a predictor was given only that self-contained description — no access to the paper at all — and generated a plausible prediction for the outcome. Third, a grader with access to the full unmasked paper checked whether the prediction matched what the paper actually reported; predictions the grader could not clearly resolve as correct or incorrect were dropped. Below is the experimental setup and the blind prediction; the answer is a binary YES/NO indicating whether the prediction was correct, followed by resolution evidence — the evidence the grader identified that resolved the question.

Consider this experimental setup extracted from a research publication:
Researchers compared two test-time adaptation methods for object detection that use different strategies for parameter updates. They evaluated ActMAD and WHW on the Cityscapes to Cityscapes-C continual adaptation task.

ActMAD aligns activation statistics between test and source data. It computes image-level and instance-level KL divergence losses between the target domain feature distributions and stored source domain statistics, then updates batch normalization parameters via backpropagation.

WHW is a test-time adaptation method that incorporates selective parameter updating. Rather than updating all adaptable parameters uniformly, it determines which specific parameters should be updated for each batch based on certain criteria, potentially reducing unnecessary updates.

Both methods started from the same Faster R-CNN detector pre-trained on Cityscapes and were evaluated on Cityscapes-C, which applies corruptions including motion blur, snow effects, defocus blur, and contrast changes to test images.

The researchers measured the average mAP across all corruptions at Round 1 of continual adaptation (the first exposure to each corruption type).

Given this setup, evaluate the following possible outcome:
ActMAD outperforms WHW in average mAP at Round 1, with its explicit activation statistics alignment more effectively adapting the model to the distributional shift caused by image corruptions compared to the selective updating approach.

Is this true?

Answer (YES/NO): NO